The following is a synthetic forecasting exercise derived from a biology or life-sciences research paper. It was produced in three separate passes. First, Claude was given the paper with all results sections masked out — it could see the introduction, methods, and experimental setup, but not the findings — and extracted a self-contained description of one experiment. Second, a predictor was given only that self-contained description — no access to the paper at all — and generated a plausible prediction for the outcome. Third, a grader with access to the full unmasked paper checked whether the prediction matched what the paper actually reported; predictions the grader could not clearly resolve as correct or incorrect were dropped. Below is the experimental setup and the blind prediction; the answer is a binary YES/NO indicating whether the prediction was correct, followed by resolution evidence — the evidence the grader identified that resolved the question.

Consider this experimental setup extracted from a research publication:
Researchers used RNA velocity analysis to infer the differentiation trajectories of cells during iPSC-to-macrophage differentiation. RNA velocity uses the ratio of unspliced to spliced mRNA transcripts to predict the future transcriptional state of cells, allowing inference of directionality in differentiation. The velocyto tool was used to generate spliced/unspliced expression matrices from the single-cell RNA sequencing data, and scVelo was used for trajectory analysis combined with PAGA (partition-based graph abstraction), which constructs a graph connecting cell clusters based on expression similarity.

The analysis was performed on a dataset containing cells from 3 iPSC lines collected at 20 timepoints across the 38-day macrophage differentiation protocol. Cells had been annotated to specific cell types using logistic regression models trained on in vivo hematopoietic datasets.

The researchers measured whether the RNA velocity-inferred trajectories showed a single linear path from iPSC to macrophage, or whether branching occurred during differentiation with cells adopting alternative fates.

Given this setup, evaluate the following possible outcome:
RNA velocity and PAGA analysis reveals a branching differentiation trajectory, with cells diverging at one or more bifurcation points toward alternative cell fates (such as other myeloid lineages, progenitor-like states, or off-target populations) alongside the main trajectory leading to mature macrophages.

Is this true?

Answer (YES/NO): YES